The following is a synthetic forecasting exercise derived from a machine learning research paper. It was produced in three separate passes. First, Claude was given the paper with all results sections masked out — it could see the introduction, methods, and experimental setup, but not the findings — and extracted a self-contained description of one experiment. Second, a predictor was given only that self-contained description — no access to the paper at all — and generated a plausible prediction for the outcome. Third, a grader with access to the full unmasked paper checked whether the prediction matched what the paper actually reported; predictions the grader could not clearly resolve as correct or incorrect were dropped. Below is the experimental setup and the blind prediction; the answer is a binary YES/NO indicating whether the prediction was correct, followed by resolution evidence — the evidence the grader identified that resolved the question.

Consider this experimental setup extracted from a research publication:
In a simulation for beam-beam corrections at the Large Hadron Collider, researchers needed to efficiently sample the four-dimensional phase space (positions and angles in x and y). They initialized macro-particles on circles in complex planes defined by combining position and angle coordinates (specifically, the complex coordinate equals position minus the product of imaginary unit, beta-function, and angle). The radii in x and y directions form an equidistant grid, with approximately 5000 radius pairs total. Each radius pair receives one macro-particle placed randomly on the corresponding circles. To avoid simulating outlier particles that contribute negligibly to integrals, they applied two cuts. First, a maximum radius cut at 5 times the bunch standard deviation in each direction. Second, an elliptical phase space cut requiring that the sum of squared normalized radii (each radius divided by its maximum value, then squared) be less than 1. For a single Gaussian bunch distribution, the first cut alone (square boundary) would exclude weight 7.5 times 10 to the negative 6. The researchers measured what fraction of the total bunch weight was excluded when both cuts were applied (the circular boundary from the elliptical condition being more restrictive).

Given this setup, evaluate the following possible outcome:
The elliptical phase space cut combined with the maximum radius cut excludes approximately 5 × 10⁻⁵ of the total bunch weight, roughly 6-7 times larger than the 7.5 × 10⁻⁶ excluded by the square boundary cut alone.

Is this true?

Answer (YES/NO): YES